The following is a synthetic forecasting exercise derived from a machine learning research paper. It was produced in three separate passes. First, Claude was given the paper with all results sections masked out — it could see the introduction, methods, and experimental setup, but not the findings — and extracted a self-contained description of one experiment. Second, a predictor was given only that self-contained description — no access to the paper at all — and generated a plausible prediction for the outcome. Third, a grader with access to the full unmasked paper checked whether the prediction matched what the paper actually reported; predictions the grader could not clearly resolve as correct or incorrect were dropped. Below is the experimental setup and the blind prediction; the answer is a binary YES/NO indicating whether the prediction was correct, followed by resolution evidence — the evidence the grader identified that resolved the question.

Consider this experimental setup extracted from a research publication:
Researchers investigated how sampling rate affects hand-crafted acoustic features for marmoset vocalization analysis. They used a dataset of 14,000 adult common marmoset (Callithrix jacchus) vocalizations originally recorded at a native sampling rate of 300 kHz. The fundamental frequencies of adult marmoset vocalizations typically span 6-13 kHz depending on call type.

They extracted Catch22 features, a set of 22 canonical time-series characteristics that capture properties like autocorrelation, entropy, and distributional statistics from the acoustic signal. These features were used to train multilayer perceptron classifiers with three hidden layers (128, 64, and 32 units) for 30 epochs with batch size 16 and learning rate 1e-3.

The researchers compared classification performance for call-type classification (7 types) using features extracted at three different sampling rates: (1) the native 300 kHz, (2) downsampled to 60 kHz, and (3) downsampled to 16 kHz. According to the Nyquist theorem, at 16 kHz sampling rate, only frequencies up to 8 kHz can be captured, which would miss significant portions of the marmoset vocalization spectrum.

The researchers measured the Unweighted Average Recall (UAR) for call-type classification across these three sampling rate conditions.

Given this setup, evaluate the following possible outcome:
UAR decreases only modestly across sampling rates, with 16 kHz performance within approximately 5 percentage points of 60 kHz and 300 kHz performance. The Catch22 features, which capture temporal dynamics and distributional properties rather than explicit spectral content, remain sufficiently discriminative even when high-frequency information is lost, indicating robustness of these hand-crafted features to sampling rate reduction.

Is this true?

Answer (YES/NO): NO